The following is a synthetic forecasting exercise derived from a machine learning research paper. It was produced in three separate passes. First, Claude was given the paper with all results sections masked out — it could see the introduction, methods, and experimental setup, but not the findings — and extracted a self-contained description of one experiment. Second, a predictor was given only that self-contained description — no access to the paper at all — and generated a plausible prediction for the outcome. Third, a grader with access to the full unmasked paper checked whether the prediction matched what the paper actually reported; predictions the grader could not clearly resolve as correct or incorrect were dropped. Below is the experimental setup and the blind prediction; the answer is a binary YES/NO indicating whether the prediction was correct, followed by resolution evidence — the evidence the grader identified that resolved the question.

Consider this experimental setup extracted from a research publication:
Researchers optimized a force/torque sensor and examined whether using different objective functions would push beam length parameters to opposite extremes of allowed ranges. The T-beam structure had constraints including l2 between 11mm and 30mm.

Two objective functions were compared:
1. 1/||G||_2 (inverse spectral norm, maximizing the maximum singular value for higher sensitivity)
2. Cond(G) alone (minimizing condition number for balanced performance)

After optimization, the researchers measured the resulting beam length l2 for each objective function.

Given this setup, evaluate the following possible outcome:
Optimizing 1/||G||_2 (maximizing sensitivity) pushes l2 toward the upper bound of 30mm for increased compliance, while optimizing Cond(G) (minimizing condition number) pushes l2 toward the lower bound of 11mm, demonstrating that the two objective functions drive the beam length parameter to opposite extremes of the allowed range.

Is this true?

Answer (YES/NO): YES